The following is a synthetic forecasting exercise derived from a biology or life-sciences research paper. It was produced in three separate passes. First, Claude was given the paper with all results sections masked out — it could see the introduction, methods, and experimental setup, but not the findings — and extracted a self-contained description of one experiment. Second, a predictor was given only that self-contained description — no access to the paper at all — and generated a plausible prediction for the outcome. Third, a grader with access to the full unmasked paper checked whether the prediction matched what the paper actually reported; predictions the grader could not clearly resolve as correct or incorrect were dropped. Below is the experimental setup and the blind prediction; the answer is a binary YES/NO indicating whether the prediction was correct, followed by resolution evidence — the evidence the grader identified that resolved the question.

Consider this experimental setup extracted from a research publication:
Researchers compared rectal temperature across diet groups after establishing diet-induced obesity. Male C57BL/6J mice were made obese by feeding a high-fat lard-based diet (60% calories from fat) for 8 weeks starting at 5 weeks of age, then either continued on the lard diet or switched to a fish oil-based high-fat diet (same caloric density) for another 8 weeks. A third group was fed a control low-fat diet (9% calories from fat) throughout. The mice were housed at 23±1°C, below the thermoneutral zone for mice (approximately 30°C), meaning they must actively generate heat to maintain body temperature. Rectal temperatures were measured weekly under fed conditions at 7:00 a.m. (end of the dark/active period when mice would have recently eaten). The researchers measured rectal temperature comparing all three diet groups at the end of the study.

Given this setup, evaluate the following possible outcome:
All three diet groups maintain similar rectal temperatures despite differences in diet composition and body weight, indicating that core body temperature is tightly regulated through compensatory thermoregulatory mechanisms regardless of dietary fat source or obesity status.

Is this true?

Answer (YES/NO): NO